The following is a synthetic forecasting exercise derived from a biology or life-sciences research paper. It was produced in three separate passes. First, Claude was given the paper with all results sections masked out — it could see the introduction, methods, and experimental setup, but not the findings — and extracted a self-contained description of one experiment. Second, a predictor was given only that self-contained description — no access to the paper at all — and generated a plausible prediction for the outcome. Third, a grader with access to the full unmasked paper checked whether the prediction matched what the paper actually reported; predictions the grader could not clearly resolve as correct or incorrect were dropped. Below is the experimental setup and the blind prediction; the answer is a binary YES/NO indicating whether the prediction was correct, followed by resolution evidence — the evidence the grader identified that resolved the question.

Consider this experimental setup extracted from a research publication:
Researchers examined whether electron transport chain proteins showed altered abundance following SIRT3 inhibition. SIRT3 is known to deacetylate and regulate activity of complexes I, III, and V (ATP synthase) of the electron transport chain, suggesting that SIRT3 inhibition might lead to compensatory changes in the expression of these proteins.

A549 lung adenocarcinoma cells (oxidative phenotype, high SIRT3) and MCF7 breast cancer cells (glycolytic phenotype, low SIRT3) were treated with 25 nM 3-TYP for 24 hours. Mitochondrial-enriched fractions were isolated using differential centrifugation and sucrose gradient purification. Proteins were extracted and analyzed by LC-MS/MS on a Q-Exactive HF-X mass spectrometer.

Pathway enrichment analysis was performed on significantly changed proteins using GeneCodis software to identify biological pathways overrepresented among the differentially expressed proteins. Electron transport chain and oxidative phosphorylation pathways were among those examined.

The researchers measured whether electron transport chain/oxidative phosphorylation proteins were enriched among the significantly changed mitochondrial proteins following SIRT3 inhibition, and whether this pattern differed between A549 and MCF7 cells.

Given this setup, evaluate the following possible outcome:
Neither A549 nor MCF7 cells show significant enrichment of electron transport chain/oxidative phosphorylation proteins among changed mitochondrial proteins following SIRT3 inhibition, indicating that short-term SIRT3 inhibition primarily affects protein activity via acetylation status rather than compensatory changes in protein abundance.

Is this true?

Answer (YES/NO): NO